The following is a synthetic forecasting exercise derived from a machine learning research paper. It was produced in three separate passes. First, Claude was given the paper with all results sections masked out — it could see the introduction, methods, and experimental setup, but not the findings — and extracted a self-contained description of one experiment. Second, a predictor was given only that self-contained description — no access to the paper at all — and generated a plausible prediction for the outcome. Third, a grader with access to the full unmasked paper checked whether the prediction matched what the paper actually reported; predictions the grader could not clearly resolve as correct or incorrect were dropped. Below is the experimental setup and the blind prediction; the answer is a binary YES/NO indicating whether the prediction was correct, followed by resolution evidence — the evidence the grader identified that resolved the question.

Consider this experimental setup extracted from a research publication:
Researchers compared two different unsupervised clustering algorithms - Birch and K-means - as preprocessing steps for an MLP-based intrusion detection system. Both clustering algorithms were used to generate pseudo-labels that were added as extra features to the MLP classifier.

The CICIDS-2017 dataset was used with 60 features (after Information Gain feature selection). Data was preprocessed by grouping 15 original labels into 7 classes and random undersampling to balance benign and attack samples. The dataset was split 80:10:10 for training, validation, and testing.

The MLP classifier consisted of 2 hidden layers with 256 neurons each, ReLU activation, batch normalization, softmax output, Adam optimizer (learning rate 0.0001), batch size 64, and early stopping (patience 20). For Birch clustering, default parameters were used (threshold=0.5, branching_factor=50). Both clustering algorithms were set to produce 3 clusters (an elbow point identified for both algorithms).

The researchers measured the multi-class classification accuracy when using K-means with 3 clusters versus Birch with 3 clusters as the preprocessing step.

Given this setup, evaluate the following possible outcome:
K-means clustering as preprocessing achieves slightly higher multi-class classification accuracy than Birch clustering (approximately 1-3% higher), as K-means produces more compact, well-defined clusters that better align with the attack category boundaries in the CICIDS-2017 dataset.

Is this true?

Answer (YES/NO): NO